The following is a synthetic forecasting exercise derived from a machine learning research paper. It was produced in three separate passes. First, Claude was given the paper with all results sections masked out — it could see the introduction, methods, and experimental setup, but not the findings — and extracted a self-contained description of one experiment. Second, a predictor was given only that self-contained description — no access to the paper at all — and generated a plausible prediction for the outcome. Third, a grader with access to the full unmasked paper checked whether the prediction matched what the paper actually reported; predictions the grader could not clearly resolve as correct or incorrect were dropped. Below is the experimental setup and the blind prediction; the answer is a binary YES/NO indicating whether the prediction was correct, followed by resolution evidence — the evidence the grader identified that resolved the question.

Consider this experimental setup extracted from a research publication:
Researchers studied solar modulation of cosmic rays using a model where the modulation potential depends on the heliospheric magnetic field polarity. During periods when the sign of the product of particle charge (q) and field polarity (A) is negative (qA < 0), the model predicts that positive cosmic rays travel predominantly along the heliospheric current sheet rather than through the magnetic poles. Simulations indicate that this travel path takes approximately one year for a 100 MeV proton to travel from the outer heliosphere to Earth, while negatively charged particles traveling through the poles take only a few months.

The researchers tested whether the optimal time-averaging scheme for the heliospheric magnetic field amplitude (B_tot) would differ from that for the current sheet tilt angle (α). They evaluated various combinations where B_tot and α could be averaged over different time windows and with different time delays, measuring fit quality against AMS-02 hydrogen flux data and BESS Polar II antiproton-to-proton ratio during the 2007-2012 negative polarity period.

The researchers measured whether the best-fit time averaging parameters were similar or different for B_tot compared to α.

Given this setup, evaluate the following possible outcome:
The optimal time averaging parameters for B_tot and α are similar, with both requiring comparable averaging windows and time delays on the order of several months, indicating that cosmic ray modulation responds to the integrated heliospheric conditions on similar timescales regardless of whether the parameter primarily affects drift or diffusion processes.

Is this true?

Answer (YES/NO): NO